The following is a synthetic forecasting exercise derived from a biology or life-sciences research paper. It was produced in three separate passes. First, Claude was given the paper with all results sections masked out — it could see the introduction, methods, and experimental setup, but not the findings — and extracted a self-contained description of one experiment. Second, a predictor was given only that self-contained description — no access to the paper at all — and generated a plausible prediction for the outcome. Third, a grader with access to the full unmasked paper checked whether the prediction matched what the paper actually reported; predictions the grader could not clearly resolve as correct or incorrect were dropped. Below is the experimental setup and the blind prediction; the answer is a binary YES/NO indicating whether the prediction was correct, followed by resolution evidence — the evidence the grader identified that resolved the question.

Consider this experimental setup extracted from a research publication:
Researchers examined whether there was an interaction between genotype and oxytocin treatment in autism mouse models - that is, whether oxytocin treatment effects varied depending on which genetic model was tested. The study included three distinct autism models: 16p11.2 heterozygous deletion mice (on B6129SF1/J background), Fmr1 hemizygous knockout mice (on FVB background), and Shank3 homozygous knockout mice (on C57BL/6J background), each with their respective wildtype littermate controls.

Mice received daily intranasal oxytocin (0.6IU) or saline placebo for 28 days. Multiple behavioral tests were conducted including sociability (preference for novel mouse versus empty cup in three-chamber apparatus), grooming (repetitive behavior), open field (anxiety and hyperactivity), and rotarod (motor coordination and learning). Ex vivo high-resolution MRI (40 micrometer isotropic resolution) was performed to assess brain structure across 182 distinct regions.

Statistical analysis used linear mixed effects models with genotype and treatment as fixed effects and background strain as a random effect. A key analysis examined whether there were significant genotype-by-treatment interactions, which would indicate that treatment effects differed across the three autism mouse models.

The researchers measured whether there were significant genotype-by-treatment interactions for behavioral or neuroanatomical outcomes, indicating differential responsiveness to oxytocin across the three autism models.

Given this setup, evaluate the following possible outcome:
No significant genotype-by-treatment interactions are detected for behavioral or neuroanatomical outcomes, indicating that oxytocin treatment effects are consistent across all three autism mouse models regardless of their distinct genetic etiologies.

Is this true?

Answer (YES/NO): NO